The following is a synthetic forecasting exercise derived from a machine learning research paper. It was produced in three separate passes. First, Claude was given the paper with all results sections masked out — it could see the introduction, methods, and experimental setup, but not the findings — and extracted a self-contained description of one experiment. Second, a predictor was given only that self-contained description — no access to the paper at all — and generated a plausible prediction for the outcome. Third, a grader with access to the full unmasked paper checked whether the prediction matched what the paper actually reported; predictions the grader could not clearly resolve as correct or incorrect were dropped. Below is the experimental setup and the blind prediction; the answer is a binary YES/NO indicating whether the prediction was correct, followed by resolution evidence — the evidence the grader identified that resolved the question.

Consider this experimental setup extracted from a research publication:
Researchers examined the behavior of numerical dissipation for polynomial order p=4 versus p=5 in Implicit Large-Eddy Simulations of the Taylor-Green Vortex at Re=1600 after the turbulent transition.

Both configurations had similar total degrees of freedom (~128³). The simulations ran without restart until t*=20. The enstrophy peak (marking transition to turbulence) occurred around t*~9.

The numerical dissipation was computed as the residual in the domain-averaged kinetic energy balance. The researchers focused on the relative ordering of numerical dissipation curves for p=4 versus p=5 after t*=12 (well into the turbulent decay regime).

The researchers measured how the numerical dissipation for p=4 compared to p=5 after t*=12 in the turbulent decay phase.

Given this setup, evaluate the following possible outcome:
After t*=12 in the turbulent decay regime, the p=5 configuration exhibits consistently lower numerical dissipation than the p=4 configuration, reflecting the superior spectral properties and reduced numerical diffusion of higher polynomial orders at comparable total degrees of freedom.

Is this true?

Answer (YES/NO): YES